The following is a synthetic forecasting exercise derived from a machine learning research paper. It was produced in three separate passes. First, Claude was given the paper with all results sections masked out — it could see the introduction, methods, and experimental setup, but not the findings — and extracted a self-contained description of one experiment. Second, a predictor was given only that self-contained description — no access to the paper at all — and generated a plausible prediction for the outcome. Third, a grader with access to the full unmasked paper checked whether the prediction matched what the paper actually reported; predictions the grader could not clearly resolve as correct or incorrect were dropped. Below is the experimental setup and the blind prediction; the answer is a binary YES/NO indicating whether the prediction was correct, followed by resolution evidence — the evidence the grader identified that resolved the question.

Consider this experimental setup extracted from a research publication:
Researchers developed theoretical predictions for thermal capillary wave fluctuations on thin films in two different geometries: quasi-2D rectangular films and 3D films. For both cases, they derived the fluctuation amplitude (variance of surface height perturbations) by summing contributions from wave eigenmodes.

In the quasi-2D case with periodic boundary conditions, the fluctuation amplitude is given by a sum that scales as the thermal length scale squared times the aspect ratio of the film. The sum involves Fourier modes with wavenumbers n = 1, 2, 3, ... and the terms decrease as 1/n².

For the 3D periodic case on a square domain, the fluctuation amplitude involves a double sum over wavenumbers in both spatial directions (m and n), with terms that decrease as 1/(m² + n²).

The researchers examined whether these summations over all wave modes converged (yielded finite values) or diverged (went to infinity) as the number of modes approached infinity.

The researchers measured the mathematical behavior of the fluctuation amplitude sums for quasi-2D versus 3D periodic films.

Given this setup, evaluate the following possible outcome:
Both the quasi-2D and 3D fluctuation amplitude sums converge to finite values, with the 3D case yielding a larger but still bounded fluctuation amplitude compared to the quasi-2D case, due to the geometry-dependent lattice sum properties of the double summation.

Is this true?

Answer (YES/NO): NO